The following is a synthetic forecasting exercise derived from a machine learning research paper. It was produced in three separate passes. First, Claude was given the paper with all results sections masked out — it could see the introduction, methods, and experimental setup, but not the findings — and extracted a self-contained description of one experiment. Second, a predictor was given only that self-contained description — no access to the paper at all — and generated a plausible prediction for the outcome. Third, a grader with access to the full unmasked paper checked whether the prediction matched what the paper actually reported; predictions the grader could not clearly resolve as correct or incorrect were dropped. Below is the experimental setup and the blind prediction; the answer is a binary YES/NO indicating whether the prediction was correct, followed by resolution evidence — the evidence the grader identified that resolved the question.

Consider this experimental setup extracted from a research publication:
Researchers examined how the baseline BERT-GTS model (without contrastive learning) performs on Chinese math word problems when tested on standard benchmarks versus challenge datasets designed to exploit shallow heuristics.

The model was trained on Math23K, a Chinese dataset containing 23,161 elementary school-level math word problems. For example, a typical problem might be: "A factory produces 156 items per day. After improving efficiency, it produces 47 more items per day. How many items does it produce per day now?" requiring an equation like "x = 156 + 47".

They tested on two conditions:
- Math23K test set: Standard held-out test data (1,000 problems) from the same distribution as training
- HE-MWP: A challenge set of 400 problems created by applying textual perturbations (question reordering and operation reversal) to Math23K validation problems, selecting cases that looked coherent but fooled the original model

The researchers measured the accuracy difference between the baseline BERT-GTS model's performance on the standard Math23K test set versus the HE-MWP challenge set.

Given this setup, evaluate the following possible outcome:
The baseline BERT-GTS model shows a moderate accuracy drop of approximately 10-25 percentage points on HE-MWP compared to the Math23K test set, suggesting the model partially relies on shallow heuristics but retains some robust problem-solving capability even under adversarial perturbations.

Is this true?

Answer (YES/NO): NO